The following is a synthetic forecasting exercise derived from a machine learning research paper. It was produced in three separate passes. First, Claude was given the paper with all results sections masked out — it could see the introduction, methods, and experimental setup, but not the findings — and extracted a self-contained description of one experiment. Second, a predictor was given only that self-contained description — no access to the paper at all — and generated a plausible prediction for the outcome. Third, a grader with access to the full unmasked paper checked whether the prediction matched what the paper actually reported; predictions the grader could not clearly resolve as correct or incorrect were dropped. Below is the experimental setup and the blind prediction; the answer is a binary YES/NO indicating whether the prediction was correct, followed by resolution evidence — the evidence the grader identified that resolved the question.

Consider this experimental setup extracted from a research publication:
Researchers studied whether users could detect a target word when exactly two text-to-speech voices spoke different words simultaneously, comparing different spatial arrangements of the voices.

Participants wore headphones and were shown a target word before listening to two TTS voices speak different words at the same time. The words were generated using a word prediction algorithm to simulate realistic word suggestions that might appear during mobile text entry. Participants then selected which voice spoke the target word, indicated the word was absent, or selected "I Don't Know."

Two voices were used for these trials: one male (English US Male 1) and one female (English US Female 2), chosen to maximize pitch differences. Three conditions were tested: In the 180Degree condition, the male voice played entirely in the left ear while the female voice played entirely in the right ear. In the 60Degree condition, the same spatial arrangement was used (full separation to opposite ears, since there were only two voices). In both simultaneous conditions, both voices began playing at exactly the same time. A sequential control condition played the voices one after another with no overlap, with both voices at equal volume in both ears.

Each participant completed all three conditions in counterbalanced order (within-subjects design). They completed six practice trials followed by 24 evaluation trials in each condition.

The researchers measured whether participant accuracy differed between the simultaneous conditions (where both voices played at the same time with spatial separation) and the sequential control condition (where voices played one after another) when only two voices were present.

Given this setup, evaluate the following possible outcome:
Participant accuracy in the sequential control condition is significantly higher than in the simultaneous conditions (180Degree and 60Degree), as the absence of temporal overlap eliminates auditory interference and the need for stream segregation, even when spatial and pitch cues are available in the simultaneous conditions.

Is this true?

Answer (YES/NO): NO